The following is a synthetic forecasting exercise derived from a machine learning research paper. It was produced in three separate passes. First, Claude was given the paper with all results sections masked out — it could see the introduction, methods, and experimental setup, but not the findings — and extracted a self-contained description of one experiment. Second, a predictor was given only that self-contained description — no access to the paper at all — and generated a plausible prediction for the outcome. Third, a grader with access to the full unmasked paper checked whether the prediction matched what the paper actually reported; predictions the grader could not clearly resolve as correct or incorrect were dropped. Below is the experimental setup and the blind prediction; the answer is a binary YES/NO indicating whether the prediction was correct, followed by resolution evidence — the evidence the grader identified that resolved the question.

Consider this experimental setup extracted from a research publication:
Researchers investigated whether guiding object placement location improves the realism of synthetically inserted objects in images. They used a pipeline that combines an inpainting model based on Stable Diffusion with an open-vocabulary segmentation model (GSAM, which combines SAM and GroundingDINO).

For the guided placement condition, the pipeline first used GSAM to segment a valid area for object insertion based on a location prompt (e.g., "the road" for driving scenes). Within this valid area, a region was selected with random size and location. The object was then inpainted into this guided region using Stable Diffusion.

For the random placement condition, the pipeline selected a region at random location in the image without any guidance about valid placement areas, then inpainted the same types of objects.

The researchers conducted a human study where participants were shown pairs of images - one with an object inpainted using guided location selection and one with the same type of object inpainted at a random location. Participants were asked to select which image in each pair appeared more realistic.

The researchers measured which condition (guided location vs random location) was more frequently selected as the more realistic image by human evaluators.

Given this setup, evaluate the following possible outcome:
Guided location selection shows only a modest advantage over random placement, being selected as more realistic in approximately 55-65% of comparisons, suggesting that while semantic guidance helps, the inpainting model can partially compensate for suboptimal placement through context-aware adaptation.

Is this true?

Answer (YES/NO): NO